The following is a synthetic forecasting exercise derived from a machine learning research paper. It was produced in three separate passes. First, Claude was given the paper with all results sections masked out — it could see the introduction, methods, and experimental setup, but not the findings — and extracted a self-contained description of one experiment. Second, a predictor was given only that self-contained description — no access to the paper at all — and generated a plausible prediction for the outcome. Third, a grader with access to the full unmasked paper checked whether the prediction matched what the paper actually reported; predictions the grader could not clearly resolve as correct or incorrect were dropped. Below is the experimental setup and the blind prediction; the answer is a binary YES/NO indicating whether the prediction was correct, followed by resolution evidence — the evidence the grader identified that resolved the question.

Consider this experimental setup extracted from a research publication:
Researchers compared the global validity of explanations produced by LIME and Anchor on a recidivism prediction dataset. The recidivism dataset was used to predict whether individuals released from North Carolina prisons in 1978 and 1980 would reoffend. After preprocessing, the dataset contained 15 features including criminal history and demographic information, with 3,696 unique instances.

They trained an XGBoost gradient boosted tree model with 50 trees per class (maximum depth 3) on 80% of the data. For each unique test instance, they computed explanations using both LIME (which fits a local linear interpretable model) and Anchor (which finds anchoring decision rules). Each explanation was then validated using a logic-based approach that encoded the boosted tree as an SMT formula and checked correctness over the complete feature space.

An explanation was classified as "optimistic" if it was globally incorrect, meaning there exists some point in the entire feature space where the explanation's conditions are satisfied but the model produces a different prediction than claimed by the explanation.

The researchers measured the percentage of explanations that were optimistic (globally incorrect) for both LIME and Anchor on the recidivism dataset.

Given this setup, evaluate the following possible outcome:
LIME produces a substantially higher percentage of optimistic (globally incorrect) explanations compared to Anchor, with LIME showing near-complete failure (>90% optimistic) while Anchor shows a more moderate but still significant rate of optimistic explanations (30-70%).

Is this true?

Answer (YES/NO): NO